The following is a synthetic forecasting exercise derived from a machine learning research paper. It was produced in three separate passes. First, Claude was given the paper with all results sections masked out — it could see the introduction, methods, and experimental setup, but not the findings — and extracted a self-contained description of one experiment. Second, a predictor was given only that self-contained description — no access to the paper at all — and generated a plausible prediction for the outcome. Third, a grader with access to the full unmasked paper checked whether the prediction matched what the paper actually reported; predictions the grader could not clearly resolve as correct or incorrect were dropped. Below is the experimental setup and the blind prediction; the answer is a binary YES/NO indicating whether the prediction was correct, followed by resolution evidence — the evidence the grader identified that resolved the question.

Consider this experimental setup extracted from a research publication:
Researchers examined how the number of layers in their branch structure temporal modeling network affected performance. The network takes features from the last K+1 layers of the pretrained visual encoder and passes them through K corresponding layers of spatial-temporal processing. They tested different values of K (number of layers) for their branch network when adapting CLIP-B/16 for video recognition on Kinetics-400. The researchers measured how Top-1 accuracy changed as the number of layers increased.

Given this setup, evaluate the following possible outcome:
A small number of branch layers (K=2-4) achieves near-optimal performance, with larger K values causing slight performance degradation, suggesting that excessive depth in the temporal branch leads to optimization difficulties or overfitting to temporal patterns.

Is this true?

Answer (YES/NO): NO